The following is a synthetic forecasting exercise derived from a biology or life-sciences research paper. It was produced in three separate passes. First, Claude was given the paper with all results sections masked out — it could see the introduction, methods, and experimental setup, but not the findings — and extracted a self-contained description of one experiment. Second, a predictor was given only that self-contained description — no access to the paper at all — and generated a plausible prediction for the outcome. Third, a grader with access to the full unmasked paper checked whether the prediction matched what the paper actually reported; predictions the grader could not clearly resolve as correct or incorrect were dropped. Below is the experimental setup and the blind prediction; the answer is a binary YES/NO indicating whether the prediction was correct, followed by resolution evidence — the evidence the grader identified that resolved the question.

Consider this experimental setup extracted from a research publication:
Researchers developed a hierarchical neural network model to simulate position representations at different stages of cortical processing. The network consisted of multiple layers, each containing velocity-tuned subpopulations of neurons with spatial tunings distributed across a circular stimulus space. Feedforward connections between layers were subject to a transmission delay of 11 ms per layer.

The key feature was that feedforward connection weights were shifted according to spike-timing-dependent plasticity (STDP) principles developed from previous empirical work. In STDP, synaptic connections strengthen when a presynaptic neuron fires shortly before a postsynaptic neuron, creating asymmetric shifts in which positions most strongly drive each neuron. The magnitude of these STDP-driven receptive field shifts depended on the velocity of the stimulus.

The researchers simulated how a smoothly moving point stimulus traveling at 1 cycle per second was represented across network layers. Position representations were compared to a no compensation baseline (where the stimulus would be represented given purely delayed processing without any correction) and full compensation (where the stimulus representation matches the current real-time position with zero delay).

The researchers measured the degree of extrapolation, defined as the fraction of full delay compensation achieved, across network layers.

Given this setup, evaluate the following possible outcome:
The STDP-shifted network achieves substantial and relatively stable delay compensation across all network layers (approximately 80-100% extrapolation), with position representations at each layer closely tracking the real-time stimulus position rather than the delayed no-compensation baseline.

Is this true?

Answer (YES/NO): NO